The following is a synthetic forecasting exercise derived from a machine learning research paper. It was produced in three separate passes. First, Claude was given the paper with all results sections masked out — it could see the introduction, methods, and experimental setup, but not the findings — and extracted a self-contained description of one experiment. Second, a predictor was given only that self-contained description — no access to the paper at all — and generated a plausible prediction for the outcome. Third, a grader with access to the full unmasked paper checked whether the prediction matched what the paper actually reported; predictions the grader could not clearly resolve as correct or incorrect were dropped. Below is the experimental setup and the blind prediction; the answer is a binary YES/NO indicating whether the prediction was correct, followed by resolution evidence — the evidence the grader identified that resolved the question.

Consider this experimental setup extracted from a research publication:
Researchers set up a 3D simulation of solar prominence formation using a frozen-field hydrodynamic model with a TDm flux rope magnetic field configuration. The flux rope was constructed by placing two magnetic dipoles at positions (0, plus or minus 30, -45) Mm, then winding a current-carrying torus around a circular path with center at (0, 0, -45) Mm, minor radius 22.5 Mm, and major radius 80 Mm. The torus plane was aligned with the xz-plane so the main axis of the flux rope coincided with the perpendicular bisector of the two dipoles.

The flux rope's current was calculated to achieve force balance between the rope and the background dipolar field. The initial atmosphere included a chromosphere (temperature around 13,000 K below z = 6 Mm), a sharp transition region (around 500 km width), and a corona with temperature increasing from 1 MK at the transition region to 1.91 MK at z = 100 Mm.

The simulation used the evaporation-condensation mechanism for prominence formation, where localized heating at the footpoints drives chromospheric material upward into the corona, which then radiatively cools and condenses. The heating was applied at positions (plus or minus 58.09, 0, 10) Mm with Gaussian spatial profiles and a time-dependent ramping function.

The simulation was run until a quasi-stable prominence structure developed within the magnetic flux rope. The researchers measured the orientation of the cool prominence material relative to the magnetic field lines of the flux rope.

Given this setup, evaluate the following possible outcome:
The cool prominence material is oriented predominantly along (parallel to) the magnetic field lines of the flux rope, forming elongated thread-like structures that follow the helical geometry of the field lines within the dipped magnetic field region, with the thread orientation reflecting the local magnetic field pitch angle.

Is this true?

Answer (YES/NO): NO